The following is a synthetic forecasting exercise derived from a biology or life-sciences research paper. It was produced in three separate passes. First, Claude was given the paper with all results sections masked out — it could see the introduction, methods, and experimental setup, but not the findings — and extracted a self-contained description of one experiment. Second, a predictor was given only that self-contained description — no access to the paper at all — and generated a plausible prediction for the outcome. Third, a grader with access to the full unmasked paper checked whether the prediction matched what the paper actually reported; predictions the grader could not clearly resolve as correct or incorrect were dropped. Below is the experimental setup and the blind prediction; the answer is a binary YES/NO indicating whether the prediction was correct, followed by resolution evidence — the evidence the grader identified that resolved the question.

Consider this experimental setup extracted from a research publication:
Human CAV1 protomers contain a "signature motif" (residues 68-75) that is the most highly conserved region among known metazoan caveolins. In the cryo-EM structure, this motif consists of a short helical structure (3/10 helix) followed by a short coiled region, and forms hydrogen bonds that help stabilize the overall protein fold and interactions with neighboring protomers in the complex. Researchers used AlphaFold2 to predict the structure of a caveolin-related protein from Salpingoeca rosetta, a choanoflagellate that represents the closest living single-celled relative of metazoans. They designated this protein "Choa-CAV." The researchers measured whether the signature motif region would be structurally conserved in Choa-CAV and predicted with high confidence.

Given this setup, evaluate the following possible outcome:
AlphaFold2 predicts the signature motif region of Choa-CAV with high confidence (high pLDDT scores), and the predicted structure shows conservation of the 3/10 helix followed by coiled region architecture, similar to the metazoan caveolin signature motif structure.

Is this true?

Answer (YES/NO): NO